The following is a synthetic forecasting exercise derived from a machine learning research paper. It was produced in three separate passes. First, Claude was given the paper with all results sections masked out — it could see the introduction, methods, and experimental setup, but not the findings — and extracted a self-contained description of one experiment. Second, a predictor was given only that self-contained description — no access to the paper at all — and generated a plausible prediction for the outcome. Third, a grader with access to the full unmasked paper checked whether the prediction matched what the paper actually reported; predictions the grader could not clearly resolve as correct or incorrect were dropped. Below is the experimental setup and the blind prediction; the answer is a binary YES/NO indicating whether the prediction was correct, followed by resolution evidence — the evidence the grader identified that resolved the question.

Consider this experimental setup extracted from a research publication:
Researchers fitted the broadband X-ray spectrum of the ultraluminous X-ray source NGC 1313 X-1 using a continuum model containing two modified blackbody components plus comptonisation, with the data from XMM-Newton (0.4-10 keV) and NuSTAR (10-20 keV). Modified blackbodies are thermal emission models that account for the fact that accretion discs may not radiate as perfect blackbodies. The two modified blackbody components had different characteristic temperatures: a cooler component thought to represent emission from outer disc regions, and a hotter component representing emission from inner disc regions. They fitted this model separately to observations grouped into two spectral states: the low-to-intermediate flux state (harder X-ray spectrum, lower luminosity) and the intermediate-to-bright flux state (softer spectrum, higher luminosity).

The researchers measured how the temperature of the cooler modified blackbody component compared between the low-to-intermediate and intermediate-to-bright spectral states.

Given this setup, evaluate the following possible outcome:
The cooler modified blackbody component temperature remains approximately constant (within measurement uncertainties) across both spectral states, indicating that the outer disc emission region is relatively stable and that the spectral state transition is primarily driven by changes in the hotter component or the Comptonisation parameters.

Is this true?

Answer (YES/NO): NO